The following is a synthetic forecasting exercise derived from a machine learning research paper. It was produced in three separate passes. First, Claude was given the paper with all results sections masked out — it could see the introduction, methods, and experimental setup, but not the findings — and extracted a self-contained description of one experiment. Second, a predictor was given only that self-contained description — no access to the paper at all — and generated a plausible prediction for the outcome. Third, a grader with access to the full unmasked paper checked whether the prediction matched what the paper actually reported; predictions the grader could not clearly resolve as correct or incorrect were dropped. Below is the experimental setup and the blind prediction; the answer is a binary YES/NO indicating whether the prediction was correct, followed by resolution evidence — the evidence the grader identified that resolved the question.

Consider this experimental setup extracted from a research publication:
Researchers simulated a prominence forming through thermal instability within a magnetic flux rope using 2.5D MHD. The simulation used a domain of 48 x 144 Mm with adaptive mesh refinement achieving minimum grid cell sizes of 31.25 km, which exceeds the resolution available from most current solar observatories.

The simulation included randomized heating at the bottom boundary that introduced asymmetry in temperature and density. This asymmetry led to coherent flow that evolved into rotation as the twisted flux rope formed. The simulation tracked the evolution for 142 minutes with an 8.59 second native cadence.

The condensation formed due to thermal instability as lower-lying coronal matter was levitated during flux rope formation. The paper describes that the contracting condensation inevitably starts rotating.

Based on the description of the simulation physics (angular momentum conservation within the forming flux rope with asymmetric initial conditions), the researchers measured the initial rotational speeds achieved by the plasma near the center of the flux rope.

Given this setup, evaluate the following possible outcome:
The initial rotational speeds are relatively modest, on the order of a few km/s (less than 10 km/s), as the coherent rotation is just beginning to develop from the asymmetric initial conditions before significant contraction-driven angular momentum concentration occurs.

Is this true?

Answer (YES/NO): NO